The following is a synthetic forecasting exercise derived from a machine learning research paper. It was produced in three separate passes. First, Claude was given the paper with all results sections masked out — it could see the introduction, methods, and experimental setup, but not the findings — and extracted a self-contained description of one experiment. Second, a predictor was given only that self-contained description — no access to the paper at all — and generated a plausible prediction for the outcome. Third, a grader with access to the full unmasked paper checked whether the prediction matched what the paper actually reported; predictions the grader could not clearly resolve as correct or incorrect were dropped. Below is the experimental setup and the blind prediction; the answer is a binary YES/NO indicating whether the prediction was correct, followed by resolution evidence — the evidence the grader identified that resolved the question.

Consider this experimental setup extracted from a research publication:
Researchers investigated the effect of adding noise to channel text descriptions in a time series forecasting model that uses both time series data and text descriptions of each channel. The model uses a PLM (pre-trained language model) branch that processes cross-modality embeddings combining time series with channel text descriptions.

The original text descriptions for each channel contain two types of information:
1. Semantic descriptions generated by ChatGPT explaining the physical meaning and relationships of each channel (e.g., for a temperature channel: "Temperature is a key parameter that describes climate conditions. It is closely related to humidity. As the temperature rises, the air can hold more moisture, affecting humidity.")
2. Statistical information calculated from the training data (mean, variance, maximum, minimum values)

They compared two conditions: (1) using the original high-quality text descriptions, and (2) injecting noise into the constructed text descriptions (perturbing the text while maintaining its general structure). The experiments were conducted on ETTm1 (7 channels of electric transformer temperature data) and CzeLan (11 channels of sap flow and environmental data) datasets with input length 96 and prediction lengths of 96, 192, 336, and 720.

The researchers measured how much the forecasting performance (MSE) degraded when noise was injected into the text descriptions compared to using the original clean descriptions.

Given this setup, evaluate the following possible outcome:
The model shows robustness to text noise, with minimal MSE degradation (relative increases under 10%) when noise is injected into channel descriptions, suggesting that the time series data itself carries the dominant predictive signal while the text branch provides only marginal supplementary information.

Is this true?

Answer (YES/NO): NO